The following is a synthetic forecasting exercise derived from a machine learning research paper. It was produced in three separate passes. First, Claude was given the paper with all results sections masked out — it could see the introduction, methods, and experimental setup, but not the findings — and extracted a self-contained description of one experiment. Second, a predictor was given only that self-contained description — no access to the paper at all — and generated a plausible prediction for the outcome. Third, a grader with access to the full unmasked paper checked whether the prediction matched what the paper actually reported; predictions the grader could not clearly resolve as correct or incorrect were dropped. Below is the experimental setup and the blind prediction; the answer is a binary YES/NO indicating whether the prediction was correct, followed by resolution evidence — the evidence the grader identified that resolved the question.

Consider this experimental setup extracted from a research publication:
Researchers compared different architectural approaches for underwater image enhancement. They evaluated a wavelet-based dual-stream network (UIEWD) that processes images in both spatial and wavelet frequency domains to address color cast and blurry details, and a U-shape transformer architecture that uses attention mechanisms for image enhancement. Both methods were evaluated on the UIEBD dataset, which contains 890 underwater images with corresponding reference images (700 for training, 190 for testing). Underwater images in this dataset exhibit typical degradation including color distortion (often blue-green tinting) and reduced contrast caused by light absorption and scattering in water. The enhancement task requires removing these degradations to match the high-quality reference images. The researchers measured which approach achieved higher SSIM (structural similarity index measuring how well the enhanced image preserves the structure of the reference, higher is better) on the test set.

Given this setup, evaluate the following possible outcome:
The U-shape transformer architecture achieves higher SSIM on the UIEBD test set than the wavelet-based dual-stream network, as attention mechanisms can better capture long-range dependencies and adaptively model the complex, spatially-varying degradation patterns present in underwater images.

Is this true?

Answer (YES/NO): YES